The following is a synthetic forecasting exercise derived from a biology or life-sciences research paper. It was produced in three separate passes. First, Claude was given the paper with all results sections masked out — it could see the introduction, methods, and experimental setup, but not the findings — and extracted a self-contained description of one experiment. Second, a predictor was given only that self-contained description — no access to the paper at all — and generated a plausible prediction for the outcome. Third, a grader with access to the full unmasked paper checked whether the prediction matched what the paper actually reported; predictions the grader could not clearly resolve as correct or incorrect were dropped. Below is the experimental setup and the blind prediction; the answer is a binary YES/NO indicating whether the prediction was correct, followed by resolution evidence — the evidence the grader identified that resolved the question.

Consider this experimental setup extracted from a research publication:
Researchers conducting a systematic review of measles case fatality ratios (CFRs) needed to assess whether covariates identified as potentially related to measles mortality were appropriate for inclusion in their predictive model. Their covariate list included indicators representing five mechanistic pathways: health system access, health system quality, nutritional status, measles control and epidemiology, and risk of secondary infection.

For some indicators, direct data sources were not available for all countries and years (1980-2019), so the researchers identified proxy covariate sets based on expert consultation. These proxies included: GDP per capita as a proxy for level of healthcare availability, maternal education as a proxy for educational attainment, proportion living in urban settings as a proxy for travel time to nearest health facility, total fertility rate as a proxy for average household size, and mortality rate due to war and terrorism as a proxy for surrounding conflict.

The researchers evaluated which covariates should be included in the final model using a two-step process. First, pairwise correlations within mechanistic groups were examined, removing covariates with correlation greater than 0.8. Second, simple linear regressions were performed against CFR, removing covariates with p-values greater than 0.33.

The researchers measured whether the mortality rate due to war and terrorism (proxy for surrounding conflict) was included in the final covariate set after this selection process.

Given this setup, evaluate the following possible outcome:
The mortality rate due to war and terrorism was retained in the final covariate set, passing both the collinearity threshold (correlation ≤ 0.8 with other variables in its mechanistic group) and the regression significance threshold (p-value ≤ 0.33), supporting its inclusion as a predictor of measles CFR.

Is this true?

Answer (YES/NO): YES